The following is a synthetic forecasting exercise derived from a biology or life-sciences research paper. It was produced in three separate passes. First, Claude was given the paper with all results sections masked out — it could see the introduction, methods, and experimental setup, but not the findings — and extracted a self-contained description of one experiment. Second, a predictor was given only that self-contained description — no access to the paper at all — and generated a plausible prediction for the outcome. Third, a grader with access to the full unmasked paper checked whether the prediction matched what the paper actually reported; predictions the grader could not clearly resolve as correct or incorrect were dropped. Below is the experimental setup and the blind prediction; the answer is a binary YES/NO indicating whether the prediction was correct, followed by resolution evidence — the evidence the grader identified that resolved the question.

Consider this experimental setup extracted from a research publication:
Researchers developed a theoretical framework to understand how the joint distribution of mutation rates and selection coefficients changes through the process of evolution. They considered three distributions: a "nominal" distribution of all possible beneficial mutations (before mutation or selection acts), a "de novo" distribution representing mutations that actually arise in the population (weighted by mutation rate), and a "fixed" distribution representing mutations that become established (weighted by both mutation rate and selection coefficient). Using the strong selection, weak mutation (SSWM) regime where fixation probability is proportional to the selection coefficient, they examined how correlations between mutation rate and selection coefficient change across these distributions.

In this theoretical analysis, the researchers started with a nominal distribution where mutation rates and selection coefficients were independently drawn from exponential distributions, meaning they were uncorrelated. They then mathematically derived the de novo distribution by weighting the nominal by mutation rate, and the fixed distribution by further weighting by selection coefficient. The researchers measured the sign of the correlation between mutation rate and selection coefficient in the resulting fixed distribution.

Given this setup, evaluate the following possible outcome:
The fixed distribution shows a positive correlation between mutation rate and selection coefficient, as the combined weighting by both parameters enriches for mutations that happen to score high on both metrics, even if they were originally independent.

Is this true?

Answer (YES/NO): NO